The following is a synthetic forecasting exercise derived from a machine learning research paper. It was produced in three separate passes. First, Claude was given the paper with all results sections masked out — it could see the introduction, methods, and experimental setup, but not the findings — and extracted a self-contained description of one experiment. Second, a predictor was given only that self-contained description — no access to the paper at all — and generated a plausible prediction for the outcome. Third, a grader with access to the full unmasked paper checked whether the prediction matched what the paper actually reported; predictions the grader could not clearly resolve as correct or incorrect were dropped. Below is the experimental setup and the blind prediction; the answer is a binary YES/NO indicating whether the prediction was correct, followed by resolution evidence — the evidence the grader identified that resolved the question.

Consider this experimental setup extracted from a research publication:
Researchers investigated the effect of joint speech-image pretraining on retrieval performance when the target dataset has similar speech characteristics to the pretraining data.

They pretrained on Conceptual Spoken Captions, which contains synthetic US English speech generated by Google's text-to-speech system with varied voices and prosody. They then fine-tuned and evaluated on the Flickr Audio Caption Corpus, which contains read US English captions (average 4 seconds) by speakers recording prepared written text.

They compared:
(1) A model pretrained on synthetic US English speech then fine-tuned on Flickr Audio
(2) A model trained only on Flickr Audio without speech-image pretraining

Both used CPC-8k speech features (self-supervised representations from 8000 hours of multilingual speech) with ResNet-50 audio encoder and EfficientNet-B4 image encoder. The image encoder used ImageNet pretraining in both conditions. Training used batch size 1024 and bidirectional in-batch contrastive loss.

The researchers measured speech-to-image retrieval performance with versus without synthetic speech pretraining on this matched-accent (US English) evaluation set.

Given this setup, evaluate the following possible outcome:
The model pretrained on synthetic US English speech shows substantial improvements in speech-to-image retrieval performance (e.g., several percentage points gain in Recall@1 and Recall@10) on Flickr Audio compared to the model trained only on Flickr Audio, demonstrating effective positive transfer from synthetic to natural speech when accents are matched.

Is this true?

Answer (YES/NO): YES